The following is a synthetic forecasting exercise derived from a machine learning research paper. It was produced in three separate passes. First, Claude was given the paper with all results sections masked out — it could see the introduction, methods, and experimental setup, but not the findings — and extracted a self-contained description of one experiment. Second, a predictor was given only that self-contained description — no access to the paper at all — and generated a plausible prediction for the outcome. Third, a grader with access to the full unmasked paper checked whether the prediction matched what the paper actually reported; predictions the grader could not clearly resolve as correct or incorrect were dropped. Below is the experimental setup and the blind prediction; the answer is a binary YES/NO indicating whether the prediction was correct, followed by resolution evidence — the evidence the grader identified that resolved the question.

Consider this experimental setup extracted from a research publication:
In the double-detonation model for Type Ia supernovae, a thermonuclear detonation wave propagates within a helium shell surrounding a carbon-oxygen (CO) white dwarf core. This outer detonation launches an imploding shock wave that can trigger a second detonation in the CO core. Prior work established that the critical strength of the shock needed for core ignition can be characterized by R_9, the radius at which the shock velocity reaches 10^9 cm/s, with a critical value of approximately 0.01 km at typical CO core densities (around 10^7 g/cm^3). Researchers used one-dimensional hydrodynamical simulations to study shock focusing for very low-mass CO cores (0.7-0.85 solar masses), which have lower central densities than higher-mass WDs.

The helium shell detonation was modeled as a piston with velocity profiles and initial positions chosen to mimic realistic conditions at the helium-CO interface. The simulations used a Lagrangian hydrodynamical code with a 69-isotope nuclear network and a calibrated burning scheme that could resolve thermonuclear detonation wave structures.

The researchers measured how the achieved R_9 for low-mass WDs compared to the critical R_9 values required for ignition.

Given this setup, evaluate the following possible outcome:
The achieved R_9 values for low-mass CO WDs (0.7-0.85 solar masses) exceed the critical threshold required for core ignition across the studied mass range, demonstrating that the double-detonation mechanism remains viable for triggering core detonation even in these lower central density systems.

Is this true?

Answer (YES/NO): YES